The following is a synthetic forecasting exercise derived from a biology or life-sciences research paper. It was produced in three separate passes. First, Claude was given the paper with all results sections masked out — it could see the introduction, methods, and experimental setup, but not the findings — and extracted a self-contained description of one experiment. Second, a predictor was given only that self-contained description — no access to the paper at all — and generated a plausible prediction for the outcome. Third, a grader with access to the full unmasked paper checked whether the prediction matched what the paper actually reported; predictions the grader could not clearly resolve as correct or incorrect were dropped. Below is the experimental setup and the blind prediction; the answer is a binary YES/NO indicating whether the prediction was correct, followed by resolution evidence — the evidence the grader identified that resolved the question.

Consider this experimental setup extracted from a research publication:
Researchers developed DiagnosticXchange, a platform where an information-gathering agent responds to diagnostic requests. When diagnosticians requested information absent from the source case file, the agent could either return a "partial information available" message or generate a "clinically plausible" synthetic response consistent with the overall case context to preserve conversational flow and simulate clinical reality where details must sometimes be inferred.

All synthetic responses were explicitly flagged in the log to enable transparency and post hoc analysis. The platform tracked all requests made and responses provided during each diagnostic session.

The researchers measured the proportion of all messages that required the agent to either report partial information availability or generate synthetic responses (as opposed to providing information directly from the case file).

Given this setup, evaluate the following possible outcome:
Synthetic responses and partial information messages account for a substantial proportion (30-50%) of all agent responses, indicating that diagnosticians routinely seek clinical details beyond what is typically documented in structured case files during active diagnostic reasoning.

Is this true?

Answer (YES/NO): NO